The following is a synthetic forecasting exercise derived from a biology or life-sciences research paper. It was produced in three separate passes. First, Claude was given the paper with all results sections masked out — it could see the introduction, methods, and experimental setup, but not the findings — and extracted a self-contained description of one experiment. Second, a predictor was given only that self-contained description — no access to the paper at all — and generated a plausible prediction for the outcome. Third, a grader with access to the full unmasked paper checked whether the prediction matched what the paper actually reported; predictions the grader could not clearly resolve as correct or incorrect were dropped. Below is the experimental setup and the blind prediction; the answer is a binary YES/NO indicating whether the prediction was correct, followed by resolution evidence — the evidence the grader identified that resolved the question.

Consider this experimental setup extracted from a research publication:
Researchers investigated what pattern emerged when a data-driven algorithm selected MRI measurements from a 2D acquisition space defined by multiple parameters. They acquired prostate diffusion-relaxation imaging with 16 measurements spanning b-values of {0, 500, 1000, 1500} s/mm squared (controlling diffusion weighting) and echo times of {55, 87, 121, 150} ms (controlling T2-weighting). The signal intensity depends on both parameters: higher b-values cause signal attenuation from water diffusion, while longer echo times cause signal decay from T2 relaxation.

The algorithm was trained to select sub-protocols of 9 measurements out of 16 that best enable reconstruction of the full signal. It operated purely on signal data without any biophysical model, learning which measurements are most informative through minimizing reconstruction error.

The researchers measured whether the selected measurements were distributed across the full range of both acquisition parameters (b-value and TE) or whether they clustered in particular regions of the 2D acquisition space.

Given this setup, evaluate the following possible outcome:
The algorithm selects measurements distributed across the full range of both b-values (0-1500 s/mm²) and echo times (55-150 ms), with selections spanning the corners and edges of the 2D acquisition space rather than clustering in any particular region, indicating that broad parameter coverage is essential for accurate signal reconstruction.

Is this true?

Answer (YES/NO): NO